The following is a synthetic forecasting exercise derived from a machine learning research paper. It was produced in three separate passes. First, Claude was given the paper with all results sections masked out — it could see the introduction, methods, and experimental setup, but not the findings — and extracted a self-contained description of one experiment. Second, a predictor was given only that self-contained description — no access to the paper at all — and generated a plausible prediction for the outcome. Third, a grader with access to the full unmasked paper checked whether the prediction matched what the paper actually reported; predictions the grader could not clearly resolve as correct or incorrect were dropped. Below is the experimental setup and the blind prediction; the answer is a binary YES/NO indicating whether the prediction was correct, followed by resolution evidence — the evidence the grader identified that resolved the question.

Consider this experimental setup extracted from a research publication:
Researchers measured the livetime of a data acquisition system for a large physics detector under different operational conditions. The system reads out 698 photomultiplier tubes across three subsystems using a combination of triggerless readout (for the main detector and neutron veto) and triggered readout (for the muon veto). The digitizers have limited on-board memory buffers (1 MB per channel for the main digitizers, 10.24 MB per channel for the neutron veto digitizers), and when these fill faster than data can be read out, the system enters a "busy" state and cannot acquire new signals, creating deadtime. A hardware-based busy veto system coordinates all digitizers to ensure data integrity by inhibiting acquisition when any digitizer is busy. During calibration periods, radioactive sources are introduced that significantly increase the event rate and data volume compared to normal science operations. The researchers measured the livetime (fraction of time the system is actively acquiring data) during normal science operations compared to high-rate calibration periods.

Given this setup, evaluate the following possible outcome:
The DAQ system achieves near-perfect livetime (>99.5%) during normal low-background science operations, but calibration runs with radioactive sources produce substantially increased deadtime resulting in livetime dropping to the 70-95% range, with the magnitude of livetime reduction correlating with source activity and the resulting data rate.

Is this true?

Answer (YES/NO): YES